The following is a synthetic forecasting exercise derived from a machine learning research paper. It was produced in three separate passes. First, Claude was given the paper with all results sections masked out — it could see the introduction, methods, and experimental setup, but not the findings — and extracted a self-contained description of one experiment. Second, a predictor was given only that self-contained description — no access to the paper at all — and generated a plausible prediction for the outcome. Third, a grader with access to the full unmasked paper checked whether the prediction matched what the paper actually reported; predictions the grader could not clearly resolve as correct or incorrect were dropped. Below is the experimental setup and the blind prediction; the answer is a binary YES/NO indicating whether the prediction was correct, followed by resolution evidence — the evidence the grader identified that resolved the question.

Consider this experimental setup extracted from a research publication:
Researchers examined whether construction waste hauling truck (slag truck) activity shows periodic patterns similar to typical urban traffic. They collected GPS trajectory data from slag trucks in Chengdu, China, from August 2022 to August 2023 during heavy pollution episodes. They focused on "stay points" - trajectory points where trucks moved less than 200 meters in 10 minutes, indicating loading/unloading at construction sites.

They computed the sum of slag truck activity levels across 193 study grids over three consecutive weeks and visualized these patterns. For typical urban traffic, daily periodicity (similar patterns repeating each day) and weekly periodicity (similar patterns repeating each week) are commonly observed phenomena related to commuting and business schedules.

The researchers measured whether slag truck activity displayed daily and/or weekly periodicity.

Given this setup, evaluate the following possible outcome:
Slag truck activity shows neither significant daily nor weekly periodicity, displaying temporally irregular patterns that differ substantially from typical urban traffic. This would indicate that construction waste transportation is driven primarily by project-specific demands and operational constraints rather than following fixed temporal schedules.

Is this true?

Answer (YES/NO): NO